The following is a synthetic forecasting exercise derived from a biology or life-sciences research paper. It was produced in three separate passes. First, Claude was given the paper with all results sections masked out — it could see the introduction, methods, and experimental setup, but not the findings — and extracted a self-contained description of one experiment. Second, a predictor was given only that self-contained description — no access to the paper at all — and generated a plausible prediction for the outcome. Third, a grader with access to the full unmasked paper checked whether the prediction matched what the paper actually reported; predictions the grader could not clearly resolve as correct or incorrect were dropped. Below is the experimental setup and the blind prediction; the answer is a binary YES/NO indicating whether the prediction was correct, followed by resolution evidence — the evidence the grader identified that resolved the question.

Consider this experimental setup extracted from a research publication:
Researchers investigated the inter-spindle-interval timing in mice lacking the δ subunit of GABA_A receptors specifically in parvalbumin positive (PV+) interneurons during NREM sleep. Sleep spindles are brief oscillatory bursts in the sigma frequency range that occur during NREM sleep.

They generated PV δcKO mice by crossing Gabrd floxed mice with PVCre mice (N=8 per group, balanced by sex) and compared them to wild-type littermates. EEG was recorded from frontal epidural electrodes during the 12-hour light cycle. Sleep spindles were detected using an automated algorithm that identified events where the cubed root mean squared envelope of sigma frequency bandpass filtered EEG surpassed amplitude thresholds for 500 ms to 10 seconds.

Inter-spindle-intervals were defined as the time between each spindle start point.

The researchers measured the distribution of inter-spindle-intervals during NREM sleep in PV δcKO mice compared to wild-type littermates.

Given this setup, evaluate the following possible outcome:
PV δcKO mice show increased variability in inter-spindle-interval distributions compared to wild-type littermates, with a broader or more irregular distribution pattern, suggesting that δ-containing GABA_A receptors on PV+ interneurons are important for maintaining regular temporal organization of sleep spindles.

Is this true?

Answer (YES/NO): NO